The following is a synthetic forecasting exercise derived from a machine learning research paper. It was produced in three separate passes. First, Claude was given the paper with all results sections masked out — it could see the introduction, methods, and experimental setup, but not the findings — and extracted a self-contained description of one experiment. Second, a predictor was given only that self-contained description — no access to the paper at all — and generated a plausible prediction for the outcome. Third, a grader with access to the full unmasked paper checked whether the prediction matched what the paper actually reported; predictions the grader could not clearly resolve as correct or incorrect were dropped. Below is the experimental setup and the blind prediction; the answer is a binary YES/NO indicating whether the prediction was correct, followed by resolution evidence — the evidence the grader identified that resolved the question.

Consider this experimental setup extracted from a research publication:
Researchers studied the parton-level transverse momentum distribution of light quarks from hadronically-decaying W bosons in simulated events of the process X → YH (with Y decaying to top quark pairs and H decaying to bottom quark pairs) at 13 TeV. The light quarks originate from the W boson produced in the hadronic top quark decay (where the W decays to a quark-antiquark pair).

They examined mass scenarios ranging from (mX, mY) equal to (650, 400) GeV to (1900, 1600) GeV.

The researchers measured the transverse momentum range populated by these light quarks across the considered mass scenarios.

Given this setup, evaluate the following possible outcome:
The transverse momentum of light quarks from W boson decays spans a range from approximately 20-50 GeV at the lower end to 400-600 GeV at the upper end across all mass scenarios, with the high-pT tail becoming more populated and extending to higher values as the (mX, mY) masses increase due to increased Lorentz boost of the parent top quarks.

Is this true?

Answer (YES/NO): NO